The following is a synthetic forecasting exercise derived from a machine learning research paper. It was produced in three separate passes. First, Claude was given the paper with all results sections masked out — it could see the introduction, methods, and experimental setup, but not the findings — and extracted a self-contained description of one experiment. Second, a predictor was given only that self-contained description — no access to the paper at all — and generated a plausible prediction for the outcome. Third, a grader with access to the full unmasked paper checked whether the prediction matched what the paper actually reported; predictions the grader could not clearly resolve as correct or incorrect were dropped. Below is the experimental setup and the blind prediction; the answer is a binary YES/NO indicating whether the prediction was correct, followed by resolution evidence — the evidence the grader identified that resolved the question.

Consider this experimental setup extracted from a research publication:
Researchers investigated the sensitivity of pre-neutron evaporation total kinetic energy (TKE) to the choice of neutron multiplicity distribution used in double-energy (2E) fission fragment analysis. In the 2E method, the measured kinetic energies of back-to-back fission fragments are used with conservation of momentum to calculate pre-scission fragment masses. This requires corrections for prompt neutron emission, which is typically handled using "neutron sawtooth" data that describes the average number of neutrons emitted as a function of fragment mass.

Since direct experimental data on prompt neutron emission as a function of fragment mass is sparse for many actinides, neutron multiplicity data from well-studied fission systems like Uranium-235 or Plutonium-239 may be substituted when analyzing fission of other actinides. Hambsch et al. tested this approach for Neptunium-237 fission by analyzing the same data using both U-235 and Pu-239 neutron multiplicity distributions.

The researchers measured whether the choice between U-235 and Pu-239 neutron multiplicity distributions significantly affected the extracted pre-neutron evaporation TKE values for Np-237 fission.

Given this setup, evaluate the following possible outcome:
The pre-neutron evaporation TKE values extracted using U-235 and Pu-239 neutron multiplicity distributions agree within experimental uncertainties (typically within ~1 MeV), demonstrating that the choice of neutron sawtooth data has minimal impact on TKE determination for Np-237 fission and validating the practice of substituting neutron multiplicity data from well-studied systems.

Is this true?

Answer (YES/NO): YES